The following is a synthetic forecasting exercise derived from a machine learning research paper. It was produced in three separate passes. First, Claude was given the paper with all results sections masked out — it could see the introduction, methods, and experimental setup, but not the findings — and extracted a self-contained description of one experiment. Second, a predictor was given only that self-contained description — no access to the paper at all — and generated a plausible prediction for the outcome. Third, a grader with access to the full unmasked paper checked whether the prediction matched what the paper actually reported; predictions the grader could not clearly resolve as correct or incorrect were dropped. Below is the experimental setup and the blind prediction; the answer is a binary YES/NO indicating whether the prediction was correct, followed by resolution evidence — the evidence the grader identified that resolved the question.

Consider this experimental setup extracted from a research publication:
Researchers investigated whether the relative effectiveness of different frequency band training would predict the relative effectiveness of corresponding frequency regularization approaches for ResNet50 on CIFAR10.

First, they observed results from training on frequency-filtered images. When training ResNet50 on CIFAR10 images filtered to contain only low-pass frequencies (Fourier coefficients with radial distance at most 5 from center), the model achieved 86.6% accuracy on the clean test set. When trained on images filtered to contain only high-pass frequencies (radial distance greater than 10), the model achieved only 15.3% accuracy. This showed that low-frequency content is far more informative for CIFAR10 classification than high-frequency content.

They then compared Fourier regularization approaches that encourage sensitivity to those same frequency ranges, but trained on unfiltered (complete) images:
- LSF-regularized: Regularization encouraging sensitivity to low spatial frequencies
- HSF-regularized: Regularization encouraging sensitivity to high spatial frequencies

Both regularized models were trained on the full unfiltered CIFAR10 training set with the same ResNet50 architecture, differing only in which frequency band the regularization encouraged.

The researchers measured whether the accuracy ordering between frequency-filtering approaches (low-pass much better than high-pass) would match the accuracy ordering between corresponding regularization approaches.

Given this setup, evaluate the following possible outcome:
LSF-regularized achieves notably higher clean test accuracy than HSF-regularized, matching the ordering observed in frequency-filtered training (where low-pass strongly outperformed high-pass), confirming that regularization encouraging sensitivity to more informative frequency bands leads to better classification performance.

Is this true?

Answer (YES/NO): NO